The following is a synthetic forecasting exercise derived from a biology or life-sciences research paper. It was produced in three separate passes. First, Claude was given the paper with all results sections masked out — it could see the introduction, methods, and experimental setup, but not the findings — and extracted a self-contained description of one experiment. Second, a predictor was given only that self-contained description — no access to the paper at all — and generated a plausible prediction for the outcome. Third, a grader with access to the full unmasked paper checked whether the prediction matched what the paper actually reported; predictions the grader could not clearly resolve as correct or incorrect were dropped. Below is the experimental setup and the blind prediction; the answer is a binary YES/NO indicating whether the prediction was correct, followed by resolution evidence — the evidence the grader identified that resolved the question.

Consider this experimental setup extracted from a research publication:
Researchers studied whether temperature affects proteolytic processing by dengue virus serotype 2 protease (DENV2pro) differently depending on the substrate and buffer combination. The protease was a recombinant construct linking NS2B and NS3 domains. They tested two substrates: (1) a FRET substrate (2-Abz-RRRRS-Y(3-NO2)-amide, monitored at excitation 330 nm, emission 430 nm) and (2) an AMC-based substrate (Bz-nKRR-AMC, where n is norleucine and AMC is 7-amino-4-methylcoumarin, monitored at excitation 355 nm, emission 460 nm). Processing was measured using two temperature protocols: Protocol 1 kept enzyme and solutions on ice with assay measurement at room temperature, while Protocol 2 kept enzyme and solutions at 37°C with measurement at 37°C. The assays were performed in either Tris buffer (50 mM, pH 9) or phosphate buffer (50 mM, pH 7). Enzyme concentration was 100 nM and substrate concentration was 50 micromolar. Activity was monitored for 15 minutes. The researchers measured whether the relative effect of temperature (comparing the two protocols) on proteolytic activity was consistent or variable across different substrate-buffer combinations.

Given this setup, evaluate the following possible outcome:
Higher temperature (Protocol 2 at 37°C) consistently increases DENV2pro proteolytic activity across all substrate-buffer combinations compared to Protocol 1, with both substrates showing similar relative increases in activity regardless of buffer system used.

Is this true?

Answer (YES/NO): NO